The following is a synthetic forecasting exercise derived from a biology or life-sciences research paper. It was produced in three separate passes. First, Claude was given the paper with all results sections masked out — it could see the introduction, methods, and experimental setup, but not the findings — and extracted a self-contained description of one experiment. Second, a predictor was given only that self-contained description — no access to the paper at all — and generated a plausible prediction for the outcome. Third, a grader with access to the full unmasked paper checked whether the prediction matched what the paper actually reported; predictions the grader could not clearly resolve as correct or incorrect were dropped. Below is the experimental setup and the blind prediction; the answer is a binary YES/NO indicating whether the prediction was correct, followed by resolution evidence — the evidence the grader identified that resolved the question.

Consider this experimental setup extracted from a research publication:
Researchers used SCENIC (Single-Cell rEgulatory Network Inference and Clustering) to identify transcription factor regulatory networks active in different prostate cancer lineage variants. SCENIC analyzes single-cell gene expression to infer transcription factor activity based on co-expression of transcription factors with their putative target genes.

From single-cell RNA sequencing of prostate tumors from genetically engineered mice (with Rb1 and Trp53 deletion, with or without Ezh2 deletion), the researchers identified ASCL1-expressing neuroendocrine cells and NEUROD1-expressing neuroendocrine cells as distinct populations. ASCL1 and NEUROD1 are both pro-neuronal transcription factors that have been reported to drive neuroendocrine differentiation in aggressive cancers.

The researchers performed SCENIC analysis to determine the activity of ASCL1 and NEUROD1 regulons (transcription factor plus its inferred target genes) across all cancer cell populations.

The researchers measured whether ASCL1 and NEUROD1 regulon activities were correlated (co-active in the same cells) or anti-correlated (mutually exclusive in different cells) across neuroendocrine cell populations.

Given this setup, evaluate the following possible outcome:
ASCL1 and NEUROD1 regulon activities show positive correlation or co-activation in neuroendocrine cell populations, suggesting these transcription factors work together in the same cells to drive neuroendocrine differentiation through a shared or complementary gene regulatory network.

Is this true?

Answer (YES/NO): NO